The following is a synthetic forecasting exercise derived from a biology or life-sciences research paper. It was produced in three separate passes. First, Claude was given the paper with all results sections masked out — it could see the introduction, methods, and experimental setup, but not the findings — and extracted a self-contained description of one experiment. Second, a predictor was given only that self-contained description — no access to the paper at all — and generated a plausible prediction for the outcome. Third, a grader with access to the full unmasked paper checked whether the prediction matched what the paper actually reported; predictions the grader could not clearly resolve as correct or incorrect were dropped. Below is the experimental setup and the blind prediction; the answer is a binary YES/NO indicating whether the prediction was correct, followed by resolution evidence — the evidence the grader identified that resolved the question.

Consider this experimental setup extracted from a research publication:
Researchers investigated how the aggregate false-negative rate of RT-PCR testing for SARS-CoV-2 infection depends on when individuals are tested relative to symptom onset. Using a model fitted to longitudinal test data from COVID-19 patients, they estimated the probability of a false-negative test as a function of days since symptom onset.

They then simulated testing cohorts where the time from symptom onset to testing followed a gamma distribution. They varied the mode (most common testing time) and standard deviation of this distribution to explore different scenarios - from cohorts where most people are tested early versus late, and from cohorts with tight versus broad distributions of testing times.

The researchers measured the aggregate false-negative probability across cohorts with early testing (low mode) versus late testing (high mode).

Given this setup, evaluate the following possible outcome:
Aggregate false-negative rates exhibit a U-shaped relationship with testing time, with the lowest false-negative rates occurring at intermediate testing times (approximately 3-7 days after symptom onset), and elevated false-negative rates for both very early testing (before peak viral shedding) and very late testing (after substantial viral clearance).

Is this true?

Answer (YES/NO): NO